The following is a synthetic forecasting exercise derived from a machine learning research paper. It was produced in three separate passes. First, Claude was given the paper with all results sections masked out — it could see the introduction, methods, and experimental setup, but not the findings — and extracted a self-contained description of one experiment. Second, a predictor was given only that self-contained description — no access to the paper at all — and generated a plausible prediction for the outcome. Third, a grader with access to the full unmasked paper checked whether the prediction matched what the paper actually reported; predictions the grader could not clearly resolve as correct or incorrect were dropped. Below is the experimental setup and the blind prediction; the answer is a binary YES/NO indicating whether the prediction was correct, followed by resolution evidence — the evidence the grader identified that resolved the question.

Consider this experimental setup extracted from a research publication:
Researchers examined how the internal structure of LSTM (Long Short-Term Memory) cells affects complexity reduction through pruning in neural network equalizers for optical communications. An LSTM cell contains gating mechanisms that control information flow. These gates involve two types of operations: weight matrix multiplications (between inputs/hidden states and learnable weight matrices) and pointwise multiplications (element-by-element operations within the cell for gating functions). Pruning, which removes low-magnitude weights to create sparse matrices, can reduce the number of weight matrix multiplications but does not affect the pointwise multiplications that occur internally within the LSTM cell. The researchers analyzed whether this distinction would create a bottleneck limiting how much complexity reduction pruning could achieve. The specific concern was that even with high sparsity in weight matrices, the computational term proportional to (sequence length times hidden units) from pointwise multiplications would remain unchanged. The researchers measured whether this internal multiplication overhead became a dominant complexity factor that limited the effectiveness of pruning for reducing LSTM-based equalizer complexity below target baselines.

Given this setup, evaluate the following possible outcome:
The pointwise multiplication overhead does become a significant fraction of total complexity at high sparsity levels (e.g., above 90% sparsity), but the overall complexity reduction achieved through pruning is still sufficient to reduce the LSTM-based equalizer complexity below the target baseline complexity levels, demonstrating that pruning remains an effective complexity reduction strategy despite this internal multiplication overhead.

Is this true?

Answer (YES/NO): NO